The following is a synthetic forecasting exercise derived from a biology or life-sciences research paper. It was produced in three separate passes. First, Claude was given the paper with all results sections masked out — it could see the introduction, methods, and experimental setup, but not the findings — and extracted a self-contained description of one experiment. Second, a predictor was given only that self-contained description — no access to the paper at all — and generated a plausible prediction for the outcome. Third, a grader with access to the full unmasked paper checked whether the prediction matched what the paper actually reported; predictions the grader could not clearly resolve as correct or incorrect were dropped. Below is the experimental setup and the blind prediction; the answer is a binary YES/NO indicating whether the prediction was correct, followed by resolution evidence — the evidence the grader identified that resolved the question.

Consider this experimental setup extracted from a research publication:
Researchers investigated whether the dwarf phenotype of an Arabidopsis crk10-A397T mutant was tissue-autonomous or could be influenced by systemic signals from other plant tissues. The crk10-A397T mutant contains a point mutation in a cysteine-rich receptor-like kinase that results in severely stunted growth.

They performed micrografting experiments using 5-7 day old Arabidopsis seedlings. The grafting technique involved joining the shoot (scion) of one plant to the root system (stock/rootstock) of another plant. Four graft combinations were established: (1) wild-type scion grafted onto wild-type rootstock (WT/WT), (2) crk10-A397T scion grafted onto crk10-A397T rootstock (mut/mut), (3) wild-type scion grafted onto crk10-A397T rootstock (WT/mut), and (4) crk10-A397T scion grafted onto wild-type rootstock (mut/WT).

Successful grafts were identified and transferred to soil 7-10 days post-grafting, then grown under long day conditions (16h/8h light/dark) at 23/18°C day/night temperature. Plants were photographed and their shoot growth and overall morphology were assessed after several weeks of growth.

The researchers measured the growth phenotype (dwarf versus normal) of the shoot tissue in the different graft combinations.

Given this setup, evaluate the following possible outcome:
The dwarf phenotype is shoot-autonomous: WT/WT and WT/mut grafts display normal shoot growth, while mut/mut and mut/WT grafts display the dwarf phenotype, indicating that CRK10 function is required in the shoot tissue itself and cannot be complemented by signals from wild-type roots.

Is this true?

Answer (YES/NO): NO